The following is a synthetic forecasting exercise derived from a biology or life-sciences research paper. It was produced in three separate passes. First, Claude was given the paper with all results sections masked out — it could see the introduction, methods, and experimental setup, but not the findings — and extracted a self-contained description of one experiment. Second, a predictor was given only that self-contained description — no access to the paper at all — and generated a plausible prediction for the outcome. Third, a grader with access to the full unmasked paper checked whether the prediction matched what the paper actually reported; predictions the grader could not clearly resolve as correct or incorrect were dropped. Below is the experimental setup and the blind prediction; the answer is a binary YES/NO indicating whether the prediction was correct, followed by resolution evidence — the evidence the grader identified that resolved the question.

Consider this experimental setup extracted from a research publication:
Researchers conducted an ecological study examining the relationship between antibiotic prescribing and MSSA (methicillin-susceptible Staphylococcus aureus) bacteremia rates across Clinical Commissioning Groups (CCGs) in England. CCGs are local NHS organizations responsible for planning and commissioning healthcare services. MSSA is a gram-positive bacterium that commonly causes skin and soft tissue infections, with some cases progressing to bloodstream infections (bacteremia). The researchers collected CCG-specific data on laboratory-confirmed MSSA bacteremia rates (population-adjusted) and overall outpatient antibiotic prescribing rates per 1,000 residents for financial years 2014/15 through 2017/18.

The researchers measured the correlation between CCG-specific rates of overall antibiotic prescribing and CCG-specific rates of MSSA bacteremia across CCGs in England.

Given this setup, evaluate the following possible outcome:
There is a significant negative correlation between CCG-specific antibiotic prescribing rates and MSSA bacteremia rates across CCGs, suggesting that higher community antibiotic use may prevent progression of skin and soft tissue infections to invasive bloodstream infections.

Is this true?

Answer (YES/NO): NO